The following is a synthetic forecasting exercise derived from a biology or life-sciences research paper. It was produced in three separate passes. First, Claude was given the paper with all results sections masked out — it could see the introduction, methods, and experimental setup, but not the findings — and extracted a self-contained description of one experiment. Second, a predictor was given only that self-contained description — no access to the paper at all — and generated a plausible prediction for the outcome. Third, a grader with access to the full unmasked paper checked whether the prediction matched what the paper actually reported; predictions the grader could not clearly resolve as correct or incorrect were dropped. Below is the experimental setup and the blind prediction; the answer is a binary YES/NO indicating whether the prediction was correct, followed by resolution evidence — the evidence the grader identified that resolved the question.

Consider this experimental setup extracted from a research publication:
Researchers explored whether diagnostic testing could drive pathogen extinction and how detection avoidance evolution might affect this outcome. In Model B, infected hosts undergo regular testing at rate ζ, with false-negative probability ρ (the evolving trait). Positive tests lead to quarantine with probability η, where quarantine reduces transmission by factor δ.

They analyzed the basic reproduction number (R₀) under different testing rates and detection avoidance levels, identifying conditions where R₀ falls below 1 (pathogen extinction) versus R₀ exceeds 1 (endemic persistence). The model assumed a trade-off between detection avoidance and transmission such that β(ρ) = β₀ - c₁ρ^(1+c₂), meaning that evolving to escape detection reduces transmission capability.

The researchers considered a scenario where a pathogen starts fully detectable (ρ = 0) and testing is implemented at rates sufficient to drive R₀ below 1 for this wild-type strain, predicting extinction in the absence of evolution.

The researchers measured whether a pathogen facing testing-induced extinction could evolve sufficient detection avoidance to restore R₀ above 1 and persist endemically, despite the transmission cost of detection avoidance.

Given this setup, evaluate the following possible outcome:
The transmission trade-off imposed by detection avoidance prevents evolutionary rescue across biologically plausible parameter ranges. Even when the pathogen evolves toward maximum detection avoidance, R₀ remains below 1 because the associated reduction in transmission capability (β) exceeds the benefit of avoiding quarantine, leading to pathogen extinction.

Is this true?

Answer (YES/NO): NO